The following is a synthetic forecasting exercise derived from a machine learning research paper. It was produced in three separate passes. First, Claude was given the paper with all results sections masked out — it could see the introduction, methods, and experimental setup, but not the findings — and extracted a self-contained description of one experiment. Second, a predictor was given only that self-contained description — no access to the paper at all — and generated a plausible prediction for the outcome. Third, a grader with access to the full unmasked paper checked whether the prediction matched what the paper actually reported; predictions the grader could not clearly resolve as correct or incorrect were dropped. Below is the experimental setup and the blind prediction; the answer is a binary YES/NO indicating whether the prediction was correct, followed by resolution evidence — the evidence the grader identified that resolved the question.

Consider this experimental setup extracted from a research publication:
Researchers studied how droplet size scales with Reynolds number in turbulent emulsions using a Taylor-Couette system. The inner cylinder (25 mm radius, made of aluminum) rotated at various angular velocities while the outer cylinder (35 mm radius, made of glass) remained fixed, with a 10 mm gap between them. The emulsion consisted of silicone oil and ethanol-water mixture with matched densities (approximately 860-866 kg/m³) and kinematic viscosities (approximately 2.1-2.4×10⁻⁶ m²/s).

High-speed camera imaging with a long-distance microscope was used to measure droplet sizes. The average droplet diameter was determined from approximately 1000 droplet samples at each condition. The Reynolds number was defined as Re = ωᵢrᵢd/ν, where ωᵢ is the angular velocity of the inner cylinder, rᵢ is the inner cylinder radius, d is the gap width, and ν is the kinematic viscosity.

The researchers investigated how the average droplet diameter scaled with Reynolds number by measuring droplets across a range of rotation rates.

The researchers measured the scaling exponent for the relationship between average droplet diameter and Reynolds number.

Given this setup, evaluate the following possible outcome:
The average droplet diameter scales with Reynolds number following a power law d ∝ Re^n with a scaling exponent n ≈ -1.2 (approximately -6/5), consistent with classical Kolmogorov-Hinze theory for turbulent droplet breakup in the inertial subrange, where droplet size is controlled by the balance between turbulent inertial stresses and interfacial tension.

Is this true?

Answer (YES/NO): NO